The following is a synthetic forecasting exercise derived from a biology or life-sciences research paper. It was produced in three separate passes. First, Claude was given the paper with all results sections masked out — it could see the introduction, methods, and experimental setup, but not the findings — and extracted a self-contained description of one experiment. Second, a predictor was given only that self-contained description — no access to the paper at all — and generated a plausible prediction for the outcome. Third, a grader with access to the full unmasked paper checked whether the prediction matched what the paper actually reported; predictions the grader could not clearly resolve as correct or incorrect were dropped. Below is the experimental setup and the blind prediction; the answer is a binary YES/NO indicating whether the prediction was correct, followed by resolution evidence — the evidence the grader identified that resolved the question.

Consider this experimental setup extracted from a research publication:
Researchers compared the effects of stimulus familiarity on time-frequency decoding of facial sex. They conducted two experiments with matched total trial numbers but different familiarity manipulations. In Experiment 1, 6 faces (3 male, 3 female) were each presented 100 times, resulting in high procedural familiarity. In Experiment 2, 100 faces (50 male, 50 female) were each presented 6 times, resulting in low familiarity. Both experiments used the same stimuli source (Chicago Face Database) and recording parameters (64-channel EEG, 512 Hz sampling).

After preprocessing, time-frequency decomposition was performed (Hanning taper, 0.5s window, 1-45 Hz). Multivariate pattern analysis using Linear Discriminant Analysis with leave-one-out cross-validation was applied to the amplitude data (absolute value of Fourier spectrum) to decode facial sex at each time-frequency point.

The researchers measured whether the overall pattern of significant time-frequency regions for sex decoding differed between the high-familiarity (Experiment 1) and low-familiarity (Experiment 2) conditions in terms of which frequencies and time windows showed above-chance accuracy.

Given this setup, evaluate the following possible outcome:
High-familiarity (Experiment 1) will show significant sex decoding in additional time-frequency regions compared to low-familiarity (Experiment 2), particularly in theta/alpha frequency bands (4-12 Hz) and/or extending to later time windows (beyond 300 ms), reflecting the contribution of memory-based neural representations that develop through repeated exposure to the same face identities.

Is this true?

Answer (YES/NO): YES